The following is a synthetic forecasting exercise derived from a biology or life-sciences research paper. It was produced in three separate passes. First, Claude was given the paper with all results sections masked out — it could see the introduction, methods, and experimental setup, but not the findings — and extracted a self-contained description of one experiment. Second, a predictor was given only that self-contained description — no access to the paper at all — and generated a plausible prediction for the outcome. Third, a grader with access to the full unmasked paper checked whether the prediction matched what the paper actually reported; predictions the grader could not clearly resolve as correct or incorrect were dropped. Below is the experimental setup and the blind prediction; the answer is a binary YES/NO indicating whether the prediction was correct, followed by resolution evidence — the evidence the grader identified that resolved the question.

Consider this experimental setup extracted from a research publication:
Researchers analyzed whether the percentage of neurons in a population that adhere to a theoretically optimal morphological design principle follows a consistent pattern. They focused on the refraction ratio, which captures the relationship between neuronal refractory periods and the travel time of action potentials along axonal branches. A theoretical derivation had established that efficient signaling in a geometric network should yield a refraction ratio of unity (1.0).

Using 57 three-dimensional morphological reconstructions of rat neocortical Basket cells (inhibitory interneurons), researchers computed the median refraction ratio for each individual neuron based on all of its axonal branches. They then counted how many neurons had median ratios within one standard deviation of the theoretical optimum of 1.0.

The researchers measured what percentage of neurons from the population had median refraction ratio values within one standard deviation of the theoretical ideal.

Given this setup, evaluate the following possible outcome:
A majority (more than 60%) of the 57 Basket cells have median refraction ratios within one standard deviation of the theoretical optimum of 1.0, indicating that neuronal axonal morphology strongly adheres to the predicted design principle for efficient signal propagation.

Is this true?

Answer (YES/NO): YES